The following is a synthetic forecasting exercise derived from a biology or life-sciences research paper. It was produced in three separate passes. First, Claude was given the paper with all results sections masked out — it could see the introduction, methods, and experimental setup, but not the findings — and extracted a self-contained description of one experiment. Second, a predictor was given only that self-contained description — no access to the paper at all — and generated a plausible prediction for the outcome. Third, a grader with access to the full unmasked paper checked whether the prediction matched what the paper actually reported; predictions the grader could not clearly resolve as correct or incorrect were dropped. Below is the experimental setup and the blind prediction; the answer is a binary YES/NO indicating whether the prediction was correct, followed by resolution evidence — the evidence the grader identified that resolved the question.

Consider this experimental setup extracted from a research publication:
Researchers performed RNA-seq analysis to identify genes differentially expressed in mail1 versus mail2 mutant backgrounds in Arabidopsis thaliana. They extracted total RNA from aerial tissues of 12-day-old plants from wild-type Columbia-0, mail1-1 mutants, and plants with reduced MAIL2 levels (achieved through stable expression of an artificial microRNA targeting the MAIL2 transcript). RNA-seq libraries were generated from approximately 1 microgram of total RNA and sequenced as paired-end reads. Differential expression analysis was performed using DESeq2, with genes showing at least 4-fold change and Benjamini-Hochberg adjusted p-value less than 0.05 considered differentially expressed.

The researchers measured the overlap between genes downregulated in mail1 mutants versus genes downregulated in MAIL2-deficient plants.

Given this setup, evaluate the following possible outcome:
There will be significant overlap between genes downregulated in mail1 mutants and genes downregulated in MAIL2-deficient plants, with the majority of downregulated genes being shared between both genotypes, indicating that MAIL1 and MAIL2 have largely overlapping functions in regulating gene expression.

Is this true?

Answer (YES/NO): NO